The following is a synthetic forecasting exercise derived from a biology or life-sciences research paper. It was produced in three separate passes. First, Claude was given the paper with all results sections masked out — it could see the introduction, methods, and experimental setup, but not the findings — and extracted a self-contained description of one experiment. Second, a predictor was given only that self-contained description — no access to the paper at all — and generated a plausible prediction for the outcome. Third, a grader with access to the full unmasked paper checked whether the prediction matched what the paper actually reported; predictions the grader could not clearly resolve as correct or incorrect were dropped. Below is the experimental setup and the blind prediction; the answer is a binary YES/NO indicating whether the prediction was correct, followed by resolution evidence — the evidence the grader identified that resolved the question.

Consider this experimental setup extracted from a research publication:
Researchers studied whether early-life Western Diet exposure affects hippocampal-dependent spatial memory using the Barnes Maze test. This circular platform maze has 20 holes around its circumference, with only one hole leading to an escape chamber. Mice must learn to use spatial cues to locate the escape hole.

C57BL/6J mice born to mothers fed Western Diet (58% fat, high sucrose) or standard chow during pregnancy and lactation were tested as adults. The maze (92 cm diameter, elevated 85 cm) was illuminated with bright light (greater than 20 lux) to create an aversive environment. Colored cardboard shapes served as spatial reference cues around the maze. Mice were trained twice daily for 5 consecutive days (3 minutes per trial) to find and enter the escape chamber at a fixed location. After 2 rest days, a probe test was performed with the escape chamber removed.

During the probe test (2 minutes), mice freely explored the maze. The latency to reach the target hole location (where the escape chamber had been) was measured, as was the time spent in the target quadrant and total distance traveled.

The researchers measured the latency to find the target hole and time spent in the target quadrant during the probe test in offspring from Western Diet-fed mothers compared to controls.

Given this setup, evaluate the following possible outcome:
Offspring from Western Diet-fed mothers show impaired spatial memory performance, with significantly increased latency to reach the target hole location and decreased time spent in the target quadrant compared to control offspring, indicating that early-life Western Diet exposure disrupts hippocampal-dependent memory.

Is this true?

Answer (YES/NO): NO